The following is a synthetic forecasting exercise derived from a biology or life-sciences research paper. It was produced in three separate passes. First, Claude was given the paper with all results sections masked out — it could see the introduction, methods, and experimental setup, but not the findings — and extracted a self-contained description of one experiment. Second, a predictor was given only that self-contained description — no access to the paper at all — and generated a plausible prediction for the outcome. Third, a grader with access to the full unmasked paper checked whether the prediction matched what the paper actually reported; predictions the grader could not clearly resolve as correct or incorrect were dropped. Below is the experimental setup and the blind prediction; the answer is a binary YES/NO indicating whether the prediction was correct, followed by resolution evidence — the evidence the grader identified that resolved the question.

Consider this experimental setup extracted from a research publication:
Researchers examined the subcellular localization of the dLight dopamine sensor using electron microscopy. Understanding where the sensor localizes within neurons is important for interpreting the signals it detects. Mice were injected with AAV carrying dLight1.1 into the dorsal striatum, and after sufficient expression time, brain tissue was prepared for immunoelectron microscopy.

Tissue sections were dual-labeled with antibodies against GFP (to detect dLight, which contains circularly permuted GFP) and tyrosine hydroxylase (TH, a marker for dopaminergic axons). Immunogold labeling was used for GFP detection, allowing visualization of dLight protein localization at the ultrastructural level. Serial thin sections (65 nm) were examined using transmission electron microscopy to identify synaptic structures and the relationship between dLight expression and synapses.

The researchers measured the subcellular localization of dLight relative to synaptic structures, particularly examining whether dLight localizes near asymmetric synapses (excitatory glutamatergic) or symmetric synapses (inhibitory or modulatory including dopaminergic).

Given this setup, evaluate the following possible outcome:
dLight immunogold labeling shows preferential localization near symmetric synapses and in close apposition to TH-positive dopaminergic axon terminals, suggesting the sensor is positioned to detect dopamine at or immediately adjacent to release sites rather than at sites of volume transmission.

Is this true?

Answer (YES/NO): NO